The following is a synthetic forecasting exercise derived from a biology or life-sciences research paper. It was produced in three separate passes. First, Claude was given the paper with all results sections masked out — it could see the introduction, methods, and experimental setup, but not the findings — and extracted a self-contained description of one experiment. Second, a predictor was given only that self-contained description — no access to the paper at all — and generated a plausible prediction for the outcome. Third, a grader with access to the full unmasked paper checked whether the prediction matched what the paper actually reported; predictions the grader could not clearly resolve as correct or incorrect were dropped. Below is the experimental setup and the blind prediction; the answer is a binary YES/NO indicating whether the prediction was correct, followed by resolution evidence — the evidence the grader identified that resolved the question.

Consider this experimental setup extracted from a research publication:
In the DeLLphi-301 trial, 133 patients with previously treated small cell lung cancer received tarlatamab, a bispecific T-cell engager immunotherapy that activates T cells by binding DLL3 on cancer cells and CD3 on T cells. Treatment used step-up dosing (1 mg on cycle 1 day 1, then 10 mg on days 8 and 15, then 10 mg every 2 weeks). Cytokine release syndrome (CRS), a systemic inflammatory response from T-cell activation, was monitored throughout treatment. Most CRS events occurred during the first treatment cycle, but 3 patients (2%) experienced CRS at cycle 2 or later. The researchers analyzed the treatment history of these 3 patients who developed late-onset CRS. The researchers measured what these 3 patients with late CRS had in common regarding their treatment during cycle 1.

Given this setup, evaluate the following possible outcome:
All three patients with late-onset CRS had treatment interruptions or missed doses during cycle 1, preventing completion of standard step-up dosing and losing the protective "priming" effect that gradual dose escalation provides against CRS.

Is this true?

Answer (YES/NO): YES